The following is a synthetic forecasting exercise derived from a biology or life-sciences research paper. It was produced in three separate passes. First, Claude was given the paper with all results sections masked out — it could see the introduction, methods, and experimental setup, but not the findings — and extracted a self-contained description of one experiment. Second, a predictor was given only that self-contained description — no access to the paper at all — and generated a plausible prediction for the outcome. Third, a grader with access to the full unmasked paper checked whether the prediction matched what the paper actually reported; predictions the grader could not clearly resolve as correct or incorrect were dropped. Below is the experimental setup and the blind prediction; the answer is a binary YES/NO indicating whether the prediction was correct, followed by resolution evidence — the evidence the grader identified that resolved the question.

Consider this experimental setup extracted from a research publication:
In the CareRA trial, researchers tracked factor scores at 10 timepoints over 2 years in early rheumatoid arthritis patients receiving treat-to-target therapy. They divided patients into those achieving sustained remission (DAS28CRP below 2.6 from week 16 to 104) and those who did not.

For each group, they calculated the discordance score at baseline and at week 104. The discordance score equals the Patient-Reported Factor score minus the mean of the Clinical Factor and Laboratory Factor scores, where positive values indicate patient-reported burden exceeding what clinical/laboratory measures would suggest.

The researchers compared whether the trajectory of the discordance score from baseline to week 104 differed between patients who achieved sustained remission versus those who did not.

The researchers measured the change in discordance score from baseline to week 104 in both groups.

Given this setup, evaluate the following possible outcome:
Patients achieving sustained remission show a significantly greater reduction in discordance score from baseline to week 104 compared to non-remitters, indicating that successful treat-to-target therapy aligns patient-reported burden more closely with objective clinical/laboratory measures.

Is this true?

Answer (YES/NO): NO